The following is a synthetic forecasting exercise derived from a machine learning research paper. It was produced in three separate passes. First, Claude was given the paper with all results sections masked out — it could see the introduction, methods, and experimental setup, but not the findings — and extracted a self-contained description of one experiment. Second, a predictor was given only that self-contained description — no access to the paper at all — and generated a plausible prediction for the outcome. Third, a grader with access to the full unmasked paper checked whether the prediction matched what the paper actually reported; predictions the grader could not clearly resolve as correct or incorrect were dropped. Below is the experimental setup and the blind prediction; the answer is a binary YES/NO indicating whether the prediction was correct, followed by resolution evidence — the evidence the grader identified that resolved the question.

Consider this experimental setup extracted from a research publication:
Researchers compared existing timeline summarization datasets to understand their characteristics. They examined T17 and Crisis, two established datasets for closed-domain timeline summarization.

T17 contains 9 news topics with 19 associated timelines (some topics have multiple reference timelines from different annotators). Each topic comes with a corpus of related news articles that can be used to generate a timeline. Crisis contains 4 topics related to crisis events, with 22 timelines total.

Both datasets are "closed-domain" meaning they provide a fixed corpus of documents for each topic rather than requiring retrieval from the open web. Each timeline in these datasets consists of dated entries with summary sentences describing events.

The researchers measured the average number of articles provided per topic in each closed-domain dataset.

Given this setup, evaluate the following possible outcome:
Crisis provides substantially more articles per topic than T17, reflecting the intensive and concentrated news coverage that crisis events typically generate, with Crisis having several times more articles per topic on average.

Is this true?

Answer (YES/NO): YES